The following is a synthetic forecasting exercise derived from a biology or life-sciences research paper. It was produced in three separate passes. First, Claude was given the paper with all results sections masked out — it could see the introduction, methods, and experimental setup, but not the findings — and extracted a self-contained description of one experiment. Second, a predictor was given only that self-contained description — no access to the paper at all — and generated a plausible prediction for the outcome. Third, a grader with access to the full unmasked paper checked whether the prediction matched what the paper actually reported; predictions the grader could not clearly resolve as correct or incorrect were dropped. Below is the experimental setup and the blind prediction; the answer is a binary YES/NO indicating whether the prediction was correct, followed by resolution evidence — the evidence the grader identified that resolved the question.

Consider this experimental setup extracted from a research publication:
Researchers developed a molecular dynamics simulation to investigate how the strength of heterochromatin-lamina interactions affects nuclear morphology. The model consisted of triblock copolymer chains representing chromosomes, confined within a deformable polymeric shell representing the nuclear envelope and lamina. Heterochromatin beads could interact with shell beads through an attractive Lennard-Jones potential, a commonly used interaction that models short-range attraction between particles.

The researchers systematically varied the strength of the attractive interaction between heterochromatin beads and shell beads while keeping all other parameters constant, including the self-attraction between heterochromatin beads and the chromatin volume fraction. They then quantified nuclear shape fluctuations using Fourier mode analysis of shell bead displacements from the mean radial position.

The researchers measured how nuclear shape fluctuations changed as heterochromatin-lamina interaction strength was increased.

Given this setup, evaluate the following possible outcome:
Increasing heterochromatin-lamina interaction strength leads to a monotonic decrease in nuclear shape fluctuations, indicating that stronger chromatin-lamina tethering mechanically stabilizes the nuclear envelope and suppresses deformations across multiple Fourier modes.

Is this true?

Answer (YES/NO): NO